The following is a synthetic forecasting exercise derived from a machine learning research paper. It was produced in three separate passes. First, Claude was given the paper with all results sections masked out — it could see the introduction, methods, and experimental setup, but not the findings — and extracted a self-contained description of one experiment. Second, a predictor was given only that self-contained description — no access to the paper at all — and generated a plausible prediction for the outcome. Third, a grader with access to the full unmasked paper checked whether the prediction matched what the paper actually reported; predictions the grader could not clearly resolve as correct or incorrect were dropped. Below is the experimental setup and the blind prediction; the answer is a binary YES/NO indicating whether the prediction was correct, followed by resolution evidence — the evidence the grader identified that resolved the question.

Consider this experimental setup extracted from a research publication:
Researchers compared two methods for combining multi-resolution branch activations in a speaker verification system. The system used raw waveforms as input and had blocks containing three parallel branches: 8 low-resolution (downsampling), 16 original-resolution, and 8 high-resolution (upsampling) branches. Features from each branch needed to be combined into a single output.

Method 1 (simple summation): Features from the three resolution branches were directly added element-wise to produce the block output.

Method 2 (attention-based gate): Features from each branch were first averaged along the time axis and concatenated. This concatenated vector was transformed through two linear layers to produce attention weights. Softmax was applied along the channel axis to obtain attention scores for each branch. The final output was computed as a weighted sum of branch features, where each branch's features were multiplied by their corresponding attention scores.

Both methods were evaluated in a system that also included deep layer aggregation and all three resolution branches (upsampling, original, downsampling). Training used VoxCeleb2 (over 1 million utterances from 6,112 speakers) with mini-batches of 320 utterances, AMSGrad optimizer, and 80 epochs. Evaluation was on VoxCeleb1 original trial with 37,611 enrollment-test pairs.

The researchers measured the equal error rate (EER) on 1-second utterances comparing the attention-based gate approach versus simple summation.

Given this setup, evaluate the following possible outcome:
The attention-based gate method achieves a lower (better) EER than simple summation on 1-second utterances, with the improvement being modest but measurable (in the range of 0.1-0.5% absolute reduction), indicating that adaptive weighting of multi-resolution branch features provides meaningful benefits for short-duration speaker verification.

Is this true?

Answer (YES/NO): YES